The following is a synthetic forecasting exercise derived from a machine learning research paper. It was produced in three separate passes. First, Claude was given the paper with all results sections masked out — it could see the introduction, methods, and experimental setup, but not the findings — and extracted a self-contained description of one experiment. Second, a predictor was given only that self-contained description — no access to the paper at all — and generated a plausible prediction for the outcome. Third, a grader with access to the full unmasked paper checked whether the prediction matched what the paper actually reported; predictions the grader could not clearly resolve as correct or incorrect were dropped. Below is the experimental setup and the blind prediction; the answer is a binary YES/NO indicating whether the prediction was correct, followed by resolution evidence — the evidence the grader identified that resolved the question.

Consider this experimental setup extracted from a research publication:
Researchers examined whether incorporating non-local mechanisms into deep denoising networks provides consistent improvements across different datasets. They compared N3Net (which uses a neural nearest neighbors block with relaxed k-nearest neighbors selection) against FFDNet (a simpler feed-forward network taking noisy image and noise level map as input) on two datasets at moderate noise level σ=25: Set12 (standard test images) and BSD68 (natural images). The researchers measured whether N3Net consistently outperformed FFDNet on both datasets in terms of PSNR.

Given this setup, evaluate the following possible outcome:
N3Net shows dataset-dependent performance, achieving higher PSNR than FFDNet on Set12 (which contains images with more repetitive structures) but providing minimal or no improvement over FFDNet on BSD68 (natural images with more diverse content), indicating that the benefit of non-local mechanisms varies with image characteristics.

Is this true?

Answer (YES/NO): NO